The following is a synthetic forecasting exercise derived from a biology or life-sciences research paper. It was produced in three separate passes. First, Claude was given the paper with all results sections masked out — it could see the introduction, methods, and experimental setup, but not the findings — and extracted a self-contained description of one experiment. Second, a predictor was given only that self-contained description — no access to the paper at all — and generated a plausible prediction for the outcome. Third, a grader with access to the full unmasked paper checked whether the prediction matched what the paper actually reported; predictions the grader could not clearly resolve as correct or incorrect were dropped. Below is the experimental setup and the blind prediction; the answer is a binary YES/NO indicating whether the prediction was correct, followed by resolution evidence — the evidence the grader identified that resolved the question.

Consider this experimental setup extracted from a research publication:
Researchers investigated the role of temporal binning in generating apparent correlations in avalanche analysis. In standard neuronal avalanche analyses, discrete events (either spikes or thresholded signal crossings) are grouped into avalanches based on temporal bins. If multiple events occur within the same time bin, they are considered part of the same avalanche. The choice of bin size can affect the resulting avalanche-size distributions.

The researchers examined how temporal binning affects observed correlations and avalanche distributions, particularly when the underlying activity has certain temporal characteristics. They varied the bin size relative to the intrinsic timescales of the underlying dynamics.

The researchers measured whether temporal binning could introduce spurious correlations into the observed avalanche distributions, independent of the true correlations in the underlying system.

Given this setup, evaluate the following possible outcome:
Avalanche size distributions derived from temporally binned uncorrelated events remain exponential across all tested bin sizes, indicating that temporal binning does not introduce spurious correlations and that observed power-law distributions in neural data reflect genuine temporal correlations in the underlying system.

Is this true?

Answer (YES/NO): NO